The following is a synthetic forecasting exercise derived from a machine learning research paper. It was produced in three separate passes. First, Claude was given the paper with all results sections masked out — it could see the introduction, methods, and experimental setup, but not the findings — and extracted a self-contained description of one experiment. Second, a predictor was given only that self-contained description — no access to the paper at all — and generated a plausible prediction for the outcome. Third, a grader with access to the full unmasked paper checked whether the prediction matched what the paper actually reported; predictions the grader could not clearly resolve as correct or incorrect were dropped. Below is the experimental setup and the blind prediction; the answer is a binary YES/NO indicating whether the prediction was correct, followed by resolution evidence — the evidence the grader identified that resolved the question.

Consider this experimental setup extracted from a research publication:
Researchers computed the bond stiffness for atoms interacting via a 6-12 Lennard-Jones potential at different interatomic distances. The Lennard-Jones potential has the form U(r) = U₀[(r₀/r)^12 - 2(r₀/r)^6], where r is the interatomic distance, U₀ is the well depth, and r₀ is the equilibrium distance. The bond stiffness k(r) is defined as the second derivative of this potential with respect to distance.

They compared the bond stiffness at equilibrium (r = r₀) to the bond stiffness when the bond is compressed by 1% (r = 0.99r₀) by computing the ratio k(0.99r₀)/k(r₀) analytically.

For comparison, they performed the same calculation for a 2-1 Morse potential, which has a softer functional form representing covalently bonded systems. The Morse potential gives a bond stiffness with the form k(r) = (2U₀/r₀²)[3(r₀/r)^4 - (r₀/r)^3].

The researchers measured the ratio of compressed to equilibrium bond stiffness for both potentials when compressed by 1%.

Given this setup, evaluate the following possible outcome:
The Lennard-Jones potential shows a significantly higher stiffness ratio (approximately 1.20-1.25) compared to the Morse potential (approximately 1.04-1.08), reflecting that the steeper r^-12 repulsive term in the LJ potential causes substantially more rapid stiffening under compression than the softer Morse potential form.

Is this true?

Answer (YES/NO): YES